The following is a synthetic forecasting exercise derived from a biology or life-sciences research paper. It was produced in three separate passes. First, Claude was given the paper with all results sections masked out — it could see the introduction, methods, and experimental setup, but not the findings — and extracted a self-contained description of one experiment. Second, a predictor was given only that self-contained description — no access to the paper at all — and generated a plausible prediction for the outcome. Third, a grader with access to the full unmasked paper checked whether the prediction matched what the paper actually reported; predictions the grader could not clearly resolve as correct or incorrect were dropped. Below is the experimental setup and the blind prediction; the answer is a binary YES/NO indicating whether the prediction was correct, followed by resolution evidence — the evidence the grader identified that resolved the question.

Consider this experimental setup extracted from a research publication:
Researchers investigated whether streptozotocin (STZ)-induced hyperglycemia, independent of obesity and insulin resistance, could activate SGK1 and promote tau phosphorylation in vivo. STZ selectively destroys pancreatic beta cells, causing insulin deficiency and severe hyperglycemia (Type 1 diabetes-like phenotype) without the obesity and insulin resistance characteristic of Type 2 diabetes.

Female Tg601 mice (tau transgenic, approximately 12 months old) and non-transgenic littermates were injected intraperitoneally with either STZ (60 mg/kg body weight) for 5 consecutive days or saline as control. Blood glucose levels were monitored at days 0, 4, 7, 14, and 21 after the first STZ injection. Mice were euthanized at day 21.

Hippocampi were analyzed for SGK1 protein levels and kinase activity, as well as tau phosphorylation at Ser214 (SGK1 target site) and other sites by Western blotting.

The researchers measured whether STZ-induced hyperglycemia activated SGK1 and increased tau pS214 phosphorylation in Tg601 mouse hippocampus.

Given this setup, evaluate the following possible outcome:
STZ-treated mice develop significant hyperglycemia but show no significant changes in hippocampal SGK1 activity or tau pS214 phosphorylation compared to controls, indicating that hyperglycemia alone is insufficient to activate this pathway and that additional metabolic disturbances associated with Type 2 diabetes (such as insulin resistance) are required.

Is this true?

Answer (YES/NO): NO